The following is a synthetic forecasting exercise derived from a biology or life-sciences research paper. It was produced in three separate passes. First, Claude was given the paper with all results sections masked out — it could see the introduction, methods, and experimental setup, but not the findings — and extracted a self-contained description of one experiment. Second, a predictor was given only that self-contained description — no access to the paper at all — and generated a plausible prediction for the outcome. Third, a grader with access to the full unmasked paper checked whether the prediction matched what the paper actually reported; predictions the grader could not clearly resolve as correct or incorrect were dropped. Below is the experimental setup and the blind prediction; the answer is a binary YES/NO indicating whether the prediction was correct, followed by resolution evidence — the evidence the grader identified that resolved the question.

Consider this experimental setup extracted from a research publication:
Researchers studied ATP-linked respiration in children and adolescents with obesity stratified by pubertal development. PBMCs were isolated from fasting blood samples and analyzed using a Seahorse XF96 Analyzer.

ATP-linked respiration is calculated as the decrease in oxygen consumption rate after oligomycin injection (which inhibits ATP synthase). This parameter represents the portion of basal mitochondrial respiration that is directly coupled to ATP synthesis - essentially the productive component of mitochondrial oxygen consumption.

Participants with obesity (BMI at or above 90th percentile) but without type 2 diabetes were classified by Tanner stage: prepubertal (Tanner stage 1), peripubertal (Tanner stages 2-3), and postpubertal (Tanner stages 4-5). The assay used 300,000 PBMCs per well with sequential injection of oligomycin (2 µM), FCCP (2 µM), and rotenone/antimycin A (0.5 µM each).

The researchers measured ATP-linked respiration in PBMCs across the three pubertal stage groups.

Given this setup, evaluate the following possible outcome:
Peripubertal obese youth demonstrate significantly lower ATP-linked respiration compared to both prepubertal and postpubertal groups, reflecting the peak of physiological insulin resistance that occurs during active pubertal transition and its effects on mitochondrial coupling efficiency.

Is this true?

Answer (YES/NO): NO